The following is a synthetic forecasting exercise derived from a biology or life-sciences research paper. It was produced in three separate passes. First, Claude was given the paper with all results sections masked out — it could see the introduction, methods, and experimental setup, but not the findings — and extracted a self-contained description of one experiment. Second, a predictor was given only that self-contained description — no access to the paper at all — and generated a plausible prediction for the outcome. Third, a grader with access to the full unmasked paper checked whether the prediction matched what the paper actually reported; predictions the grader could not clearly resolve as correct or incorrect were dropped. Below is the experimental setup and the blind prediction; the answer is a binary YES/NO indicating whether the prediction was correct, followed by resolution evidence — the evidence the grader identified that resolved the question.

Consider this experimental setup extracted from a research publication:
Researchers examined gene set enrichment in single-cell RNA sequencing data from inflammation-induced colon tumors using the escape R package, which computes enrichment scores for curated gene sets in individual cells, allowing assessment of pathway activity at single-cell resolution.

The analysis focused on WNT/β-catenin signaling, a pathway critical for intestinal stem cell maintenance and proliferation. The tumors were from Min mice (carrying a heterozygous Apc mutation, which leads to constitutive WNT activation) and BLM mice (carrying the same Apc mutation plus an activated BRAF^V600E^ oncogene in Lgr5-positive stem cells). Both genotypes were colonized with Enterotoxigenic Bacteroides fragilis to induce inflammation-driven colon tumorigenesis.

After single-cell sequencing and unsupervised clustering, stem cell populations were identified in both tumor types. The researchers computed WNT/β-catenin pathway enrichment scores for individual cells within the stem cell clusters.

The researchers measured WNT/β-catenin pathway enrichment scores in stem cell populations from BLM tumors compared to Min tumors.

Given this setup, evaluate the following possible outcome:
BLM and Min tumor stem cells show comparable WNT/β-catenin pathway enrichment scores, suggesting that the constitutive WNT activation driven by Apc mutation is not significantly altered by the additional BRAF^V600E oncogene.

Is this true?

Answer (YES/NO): NO